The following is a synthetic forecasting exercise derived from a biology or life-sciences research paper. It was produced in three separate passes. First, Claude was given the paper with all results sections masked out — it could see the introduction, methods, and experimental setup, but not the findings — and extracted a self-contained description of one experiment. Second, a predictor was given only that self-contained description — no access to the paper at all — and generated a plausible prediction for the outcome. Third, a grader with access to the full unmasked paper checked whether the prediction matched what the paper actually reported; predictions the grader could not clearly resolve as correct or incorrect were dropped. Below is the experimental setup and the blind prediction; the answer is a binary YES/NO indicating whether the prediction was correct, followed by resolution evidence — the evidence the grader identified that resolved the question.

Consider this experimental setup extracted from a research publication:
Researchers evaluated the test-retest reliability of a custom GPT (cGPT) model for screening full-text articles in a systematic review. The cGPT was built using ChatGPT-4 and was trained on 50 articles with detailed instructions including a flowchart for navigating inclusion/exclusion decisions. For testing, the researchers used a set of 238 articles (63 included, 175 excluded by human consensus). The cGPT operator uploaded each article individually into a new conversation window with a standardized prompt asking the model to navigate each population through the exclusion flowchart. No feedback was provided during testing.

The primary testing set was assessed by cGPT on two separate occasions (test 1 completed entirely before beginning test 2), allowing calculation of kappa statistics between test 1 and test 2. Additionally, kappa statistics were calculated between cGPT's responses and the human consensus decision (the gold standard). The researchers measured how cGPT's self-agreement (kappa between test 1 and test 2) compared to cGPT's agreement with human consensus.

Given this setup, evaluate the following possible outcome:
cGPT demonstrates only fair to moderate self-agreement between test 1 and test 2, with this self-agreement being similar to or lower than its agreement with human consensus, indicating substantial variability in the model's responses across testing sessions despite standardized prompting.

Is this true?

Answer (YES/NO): YES